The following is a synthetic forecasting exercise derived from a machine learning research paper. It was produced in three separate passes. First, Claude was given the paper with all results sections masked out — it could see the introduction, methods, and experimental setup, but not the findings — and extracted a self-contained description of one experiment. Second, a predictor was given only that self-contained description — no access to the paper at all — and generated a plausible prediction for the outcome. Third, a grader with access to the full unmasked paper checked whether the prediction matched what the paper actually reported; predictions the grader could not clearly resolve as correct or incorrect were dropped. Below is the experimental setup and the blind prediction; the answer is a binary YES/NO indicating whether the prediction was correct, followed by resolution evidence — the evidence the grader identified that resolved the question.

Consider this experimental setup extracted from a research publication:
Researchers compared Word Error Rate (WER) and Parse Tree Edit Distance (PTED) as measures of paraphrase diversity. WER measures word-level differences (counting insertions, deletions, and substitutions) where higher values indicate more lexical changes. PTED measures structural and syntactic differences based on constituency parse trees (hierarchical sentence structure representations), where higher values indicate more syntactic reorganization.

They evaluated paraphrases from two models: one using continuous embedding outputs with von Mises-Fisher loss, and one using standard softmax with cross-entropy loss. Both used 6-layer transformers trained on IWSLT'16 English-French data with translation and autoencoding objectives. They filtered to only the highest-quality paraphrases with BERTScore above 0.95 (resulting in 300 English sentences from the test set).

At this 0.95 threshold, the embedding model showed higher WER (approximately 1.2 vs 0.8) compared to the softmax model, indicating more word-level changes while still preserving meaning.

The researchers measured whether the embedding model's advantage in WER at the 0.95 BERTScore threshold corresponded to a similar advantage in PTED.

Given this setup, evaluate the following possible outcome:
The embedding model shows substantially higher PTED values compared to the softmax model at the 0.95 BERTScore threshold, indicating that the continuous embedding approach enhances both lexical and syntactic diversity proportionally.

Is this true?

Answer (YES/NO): NO